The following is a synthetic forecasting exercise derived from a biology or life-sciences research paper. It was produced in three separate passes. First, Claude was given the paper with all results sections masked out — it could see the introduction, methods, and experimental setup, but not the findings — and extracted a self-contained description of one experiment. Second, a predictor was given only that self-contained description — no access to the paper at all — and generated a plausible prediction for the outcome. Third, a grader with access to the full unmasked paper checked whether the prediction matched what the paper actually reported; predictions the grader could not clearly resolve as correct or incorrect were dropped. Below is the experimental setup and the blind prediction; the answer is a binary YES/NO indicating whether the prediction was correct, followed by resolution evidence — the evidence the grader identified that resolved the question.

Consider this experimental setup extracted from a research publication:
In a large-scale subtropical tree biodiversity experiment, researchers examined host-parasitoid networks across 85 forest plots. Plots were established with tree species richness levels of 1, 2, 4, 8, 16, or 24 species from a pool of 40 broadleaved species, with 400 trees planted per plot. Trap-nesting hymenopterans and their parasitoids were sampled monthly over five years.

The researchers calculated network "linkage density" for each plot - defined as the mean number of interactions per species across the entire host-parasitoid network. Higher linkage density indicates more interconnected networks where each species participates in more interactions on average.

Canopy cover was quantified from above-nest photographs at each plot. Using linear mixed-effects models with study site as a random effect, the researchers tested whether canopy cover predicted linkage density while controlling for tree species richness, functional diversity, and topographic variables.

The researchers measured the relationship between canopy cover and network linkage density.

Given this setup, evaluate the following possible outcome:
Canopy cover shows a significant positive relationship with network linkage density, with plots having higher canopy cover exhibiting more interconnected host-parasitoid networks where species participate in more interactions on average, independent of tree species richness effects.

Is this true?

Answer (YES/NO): NO